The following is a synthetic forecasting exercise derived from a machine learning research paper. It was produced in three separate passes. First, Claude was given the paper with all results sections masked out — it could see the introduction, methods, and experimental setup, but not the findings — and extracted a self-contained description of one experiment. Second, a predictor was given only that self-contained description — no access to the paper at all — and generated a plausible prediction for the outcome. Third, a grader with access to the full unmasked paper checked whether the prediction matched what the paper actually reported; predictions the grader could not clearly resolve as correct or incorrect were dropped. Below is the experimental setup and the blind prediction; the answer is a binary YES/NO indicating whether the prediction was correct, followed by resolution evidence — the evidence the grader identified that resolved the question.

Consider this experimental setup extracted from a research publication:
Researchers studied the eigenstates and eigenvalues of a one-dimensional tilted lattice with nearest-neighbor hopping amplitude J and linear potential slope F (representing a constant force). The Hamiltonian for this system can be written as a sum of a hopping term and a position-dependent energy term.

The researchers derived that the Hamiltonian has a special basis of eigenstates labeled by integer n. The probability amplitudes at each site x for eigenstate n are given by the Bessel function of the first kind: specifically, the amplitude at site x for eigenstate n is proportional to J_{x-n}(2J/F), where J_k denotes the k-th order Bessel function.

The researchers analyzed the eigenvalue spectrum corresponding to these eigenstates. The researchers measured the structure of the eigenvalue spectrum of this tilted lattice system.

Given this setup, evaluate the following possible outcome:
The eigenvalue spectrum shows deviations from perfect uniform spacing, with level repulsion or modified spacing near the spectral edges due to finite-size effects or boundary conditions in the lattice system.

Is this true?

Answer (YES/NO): NO